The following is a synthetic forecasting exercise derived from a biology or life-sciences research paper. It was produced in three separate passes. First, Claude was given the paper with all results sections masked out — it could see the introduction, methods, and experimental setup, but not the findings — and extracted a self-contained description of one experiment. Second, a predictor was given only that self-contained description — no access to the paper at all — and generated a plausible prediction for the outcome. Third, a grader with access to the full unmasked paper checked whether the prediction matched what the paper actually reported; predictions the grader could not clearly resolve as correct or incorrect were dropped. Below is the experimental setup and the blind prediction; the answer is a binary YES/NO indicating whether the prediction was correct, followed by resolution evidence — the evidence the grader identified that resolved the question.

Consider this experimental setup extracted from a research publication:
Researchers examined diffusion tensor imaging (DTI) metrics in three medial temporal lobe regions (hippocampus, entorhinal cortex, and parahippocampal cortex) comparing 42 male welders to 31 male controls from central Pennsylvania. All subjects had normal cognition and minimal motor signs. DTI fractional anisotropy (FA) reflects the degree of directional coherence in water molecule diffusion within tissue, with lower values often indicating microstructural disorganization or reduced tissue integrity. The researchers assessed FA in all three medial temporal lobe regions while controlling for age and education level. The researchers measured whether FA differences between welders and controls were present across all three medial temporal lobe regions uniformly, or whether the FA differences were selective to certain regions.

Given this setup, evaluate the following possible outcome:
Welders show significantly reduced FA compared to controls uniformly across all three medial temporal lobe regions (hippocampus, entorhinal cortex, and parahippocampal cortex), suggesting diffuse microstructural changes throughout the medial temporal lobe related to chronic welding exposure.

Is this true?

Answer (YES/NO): NO